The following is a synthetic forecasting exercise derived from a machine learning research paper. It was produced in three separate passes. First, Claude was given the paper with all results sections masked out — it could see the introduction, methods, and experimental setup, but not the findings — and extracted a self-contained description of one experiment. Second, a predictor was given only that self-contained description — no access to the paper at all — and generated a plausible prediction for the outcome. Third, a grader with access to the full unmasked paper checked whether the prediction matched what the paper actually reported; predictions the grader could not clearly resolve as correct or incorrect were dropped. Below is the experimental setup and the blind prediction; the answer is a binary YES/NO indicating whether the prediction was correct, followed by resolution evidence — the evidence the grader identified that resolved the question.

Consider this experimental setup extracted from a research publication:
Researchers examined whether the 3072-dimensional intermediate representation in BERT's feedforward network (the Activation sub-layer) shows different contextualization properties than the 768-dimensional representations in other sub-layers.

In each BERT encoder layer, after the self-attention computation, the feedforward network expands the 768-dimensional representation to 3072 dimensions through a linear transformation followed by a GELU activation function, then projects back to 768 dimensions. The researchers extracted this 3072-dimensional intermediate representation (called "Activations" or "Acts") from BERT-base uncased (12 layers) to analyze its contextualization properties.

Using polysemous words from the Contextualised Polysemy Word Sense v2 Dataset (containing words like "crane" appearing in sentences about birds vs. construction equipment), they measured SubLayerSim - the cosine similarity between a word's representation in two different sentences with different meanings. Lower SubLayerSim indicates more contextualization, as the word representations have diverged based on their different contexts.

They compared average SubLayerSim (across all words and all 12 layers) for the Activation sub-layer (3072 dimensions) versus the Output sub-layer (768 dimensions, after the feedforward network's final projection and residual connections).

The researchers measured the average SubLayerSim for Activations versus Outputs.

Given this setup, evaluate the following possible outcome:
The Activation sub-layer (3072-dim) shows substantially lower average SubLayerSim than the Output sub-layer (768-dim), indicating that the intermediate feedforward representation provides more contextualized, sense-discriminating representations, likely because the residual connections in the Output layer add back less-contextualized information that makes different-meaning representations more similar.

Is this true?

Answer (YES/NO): YES